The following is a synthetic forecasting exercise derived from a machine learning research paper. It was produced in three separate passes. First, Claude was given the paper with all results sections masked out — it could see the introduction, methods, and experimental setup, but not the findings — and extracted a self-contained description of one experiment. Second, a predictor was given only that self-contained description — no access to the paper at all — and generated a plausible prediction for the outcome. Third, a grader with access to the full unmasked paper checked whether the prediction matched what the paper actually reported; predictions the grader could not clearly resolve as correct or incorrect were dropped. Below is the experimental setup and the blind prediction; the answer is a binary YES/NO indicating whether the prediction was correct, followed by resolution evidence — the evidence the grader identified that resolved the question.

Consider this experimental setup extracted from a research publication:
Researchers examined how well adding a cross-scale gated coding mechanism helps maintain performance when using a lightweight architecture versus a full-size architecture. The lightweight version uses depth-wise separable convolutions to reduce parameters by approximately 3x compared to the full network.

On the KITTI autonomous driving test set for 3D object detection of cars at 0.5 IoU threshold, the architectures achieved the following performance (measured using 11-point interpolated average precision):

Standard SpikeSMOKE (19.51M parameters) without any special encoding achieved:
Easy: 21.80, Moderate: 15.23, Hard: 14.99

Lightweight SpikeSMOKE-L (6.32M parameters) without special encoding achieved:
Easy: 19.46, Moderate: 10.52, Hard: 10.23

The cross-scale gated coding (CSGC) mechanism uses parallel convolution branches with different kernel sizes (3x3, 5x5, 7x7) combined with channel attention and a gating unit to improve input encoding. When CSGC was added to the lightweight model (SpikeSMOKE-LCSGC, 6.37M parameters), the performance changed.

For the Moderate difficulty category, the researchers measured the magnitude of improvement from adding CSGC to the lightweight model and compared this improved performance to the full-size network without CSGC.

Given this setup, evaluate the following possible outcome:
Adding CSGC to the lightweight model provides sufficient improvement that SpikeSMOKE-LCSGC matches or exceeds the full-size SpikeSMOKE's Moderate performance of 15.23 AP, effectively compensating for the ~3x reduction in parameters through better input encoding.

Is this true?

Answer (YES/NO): YES